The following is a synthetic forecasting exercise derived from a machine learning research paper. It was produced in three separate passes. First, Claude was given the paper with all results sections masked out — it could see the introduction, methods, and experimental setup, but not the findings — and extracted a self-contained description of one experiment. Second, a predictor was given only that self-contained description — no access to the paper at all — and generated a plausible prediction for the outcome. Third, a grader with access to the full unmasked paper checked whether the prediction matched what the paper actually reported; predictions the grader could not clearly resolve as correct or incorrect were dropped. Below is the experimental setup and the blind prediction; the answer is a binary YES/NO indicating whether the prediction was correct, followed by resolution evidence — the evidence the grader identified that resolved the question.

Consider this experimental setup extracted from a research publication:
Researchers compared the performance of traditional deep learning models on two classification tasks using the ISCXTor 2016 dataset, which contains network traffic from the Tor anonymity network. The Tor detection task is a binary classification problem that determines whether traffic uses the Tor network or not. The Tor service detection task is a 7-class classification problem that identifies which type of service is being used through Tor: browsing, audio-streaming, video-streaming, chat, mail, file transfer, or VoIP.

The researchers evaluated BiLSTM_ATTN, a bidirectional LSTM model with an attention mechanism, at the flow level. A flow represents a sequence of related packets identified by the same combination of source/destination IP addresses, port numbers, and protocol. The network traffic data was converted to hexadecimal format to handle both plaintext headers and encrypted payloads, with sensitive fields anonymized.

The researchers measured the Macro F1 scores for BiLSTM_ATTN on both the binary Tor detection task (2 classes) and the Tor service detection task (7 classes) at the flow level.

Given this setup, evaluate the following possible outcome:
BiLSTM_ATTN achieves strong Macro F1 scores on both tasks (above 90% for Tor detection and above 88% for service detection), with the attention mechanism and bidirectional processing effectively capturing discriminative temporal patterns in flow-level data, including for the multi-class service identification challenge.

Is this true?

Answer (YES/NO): NO